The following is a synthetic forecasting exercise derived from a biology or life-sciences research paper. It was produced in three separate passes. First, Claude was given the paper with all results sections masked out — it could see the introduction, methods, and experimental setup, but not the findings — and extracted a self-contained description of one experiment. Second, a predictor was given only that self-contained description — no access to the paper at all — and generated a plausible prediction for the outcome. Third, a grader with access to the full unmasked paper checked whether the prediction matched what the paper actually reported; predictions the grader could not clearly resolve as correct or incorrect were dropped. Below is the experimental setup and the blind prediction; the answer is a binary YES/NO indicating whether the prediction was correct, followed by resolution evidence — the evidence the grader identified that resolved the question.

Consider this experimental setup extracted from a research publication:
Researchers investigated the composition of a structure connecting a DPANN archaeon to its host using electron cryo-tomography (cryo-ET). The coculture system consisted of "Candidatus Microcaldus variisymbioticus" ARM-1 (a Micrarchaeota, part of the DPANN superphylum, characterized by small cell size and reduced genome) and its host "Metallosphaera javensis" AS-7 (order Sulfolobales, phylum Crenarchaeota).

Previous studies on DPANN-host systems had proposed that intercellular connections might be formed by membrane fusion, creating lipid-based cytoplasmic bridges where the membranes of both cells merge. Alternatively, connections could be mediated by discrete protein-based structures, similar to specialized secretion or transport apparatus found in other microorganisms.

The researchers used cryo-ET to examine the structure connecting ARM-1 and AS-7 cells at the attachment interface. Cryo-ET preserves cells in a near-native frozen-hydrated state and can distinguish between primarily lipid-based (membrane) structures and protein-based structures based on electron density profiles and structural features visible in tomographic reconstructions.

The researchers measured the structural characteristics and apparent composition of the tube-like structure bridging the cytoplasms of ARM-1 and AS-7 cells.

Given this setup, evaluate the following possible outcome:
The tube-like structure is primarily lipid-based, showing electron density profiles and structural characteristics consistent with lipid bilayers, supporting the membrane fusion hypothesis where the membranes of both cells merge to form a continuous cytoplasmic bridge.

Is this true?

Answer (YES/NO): NO